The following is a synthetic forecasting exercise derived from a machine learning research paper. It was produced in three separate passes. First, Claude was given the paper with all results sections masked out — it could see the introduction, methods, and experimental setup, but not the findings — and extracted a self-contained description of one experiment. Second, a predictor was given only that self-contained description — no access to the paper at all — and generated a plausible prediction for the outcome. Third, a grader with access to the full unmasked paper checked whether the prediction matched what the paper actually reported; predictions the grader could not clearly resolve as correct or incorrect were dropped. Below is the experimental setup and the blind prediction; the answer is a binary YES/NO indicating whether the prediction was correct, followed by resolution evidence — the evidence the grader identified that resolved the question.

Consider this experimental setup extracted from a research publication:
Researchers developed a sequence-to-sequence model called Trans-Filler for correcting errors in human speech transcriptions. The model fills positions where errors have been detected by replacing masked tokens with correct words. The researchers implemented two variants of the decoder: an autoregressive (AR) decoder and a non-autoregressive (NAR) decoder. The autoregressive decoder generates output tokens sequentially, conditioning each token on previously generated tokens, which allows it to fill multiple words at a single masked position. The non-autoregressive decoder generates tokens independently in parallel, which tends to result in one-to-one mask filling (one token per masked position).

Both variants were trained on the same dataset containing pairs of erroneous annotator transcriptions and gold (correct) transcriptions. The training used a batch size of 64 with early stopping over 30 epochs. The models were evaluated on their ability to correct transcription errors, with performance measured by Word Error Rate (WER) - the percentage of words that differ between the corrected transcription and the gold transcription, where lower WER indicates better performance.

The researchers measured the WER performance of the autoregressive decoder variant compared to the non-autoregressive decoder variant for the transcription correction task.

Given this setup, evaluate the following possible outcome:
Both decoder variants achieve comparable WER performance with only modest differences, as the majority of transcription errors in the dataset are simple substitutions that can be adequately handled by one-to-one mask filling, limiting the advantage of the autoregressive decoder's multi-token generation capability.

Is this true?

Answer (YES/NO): NO